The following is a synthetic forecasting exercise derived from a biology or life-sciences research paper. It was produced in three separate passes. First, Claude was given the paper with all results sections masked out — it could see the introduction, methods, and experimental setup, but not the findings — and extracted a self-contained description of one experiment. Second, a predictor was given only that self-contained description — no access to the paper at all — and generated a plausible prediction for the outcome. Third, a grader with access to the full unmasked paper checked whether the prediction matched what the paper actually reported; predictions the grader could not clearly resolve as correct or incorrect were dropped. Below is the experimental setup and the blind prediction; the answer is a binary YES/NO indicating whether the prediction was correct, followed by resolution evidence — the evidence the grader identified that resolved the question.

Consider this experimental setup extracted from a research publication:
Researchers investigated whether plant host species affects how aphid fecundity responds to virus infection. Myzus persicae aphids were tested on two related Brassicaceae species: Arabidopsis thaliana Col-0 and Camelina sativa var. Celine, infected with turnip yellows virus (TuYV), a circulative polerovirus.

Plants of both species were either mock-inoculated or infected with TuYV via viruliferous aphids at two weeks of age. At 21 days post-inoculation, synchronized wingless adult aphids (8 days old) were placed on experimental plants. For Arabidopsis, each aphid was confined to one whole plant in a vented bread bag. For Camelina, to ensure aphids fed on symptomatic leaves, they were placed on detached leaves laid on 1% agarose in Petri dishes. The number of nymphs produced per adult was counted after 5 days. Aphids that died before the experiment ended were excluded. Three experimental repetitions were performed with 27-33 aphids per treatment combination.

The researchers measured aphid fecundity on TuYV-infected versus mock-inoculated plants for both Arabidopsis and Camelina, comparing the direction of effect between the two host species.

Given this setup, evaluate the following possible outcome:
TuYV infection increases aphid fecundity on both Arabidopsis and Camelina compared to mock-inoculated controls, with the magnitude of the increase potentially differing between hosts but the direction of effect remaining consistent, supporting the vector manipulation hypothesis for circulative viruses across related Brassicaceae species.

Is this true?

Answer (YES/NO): NO